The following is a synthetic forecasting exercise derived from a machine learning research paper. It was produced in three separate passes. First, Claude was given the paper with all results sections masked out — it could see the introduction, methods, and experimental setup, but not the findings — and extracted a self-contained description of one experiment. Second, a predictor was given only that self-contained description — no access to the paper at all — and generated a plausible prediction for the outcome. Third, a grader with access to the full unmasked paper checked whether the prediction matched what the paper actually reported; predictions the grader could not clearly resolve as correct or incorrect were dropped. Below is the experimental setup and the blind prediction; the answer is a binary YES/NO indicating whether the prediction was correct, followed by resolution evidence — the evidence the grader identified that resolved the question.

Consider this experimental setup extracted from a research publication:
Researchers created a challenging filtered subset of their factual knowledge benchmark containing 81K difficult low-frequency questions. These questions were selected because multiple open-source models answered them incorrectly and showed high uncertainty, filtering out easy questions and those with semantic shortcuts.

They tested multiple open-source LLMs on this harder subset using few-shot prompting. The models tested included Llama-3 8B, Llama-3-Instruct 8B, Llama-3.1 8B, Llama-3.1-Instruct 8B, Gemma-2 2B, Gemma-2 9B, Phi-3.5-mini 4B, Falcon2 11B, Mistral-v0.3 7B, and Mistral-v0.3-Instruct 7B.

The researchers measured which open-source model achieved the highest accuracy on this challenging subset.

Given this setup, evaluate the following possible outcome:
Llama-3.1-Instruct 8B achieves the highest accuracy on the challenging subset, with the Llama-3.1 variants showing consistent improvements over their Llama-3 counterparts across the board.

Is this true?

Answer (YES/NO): NO